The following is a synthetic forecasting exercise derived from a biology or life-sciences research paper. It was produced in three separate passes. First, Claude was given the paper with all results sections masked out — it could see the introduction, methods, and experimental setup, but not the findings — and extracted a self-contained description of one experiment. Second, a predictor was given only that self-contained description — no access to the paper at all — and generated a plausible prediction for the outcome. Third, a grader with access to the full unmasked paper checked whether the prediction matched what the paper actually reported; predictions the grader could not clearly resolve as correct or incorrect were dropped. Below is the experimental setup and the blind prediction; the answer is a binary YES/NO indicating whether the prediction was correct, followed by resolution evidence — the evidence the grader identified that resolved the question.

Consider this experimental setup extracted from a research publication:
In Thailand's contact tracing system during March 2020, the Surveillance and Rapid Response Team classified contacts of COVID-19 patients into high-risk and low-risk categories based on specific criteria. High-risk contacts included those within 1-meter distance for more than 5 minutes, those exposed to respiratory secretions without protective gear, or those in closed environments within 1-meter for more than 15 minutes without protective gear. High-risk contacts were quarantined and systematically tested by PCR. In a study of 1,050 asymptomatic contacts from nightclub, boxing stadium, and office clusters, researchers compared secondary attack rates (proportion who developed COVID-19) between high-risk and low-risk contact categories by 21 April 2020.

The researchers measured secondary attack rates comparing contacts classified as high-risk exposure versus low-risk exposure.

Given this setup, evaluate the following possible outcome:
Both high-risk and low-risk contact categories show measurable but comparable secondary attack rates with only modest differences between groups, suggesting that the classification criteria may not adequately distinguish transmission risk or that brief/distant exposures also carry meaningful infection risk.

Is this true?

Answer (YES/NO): NO